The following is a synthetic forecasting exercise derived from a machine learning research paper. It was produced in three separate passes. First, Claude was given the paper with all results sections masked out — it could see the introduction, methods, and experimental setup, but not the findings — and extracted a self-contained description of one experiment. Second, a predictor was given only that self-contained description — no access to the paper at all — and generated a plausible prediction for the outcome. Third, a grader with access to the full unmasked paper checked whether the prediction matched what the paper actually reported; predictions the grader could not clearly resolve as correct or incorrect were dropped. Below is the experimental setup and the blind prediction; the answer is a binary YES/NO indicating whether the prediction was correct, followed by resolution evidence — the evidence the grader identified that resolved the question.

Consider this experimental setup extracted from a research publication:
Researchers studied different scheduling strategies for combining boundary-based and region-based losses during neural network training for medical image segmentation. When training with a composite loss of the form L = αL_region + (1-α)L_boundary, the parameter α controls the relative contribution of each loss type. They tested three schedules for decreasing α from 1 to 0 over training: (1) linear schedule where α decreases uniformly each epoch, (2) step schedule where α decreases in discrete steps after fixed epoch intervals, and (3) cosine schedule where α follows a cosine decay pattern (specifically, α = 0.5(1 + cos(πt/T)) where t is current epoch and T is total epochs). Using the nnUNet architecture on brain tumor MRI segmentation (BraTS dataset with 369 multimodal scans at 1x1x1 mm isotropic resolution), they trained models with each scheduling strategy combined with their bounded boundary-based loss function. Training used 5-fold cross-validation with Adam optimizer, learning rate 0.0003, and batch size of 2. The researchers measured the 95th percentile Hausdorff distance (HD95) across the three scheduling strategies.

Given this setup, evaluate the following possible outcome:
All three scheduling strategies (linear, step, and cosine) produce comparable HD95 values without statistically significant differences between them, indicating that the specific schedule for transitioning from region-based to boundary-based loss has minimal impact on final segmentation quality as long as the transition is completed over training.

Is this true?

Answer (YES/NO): NO